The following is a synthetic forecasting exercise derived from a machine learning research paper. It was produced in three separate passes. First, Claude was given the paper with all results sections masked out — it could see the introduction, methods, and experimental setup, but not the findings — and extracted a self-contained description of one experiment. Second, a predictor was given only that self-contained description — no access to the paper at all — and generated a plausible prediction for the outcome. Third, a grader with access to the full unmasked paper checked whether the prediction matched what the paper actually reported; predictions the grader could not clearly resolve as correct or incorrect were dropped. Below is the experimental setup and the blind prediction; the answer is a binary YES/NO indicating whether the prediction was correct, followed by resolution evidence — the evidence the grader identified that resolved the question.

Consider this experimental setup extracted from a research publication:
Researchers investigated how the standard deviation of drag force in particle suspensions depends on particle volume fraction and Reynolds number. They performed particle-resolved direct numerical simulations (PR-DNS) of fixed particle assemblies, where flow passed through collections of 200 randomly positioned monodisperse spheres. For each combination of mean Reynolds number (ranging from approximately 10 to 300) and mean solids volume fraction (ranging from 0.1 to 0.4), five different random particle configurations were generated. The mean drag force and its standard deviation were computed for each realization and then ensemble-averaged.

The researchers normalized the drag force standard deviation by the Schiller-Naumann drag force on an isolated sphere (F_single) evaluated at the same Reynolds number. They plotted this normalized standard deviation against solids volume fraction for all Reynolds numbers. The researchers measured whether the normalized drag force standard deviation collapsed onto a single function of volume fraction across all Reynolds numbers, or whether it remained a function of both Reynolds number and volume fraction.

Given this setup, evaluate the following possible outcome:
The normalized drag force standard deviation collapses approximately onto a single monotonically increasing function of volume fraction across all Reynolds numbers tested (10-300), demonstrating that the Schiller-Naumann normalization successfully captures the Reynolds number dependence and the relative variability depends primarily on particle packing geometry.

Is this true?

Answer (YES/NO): YES